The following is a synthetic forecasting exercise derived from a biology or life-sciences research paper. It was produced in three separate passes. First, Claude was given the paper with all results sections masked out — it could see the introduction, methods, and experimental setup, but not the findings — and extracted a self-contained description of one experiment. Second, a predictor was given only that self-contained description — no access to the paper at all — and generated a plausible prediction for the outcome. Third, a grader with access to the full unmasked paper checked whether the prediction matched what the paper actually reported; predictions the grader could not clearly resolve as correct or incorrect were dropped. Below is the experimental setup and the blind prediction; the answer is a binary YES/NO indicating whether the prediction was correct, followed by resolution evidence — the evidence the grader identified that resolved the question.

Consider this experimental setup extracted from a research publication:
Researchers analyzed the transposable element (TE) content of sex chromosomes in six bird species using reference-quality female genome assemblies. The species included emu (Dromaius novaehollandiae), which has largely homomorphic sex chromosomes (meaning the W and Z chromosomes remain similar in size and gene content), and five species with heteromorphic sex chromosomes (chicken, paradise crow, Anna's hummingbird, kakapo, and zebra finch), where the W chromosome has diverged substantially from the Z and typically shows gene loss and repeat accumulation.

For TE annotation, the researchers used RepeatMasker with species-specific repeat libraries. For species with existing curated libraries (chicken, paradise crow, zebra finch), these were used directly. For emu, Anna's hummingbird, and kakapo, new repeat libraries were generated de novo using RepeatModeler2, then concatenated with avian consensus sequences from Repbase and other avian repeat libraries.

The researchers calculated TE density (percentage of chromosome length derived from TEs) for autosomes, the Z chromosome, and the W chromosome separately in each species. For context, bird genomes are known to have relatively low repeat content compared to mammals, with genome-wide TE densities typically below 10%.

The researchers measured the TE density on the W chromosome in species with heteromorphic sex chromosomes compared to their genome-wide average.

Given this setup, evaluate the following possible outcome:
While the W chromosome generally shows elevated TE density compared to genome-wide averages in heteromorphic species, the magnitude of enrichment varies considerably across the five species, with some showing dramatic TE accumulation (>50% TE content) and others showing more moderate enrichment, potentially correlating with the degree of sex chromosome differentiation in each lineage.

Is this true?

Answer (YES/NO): NO